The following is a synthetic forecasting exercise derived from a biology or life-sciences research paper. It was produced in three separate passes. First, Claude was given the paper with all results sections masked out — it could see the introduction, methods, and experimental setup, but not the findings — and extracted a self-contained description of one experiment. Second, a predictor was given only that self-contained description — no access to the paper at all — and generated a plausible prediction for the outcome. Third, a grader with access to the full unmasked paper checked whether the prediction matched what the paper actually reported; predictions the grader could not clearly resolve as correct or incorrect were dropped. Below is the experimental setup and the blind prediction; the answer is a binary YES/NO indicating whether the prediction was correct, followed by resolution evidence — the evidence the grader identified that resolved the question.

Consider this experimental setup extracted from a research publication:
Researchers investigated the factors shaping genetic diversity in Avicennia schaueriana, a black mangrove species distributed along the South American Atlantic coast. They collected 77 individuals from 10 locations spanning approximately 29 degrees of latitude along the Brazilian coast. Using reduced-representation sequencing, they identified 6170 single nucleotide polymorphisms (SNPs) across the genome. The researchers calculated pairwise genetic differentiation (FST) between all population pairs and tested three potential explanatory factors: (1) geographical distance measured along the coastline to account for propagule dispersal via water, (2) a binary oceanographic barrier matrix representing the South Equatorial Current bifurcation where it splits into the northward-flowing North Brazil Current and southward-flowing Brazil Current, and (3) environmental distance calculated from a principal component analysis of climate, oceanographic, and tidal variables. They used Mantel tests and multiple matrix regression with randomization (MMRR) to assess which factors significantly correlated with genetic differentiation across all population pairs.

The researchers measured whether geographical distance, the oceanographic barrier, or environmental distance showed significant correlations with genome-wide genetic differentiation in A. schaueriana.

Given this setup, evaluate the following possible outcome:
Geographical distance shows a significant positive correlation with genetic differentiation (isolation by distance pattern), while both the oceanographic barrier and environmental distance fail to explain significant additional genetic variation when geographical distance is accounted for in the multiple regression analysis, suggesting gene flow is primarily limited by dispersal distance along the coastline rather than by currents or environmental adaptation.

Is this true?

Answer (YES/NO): NO